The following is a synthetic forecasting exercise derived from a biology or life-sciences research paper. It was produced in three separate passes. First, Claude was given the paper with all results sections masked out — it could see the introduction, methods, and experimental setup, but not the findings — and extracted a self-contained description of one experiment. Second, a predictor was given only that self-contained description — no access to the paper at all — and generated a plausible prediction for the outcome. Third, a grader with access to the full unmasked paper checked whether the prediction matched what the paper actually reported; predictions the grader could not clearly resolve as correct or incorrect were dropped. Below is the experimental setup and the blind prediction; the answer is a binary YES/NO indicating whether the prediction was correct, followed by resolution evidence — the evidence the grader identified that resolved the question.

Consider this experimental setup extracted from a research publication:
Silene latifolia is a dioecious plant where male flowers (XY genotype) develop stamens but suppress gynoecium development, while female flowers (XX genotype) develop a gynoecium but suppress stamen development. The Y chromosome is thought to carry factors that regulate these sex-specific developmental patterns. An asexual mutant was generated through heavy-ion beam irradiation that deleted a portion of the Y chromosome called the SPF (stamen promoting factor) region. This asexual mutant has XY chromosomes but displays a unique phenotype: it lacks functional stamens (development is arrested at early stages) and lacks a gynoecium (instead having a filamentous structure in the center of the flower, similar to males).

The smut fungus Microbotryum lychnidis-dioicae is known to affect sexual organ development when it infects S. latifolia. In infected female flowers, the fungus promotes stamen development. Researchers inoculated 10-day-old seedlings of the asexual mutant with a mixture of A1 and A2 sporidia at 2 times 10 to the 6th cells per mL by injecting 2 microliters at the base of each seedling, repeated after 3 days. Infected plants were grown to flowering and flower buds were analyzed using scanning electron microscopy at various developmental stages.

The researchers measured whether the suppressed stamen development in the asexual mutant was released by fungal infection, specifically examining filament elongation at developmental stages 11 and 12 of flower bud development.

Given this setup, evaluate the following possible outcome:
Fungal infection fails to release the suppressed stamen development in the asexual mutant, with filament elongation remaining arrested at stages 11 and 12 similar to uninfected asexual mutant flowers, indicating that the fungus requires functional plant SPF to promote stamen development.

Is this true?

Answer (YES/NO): NO